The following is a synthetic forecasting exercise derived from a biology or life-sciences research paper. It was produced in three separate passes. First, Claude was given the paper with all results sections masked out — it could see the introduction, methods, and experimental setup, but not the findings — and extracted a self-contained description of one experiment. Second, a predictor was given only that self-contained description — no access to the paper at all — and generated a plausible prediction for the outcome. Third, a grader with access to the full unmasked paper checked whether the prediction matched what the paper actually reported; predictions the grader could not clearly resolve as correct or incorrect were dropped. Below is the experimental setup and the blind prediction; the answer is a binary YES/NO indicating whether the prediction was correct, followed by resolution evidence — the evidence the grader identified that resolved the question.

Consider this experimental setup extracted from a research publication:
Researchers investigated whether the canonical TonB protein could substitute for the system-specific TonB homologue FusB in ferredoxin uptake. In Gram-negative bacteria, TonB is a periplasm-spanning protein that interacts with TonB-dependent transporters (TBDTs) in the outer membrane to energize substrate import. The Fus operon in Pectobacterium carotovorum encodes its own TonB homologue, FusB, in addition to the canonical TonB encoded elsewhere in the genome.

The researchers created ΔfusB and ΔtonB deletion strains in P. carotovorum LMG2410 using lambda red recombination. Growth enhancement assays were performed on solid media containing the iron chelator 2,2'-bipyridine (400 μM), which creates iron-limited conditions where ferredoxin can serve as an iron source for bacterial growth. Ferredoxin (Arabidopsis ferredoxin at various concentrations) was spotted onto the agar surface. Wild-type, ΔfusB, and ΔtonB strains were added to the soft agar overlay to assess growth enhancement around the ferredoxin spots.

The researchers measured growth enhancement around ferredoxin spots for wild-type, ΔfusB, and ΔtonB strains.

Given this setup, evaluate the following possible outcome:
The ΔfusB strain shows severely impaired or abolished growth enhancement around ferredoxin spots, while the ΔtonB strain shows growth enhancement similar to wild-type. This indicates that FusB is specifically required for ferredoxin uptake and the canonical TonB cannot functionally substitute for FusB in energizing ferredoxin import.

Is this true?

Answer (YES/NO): YES